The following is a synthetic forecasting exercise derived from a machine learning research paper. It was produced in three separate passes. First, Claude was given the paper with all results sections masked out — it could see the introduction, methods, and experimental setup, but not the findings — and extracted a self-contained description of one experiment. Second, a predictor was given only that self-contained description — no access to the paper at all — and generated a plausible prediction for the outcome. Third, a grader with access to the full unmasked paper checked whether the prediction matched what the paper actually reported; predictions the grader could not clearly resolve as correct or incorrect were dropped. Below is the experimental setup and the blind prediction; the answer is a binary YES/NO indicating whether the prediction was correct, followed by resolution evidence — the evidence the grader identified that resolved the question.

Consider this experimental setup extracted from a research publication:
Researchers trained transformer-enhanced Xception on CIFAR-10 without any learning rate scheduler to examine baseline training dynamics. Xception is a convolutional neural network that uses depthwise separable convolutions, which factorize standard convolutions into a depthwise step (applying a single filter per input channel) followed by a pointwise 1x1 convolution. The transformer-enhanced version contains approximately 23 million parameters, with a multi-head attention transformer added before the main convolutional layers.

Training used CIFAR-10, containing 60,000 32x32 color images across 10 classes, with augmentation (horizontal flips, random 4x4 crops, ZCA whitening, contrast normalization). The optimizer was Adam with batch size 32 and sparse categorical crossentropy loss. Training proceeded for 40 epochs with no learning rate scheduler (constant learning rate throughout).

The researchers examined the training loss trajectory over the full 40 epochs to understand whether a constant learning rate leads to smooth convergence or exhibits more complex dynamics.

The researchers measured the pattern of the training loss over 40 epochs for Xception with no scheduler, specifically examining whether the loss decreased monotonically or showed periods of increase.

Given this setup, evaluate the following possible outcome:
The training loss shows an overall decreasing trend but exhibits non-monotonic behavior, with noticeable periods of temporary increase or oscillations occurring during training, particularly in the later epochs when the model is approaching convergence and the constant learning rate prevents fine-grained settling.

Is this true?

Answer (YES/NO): YES